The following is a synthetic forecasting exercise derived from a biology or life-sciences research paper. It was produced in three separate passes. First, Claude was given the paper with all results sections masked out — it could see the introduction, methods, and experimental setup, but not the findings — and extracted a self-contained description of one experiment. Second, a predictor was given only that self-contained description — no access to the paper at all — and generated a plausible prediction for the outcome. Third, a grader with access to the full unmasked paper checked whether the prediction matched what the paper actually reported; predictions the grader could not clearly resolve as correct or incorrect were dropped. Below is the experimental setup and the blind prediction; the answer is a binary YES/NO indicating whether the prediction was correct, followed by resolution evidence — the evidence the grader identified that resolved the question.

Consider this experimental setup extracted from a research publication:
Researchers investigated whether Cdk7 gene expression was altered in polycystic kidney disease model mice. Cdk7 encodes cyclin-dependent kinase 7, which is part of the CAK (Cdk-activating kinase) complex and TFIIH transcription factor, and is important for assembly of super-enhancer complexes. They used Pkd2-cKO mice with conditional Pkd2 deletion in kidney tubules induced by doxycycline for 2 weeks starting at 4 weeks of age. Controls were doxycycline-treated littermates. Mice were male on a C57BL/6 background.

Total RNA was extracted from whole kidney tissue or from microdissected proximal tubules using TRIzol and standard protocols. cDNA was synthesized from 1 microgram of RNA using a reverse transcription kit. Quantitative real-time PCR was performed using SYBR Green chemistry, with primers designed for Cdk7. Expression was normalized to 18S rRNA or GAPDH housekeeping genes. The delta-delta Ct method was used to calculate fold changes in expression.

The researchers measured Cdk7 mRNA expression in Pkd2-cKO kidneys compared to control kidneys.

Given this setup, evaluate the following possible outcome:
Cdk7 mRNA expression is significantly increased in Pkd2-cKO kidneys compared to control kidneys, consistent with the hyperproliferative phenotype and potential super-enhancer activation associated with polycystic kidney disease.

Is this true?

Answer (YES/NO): YES